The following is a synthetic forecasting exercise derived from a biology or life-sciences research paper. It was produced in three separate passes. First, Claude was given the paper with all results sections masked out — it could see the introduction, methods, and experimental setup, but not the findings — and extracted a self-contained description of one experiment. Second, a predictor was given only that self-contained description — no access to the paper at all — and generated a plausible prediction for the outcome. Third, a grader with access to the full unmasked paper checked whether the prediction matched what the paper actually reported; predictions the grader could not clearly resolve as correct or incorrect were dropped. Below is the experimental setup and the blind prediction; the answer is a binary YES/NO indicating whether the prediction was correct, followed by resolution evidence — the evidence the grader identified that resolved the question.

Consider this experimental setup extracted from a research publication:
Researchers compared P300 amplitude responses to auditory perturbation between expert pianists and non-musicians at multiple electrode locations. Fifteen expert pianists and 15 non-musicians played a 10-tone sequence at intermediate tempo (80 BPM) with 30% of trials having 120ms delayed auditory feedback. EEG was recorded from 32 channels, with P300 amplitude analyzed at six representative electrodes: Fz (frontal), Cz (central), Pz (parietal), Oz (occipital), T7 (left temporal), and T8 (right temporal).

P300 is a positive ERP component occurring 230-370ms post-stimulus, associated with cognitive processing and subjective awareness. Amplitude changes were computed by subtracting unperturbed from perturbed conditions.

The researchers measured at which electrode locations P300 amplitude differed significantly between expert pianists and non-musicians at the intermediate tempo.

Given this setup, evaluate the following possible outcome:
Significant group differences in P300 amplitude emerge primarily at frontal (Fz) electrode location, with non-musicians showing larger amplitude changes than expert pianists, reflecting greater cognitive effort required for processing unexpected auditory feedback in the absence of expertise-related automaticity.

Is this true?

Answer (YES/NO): NO